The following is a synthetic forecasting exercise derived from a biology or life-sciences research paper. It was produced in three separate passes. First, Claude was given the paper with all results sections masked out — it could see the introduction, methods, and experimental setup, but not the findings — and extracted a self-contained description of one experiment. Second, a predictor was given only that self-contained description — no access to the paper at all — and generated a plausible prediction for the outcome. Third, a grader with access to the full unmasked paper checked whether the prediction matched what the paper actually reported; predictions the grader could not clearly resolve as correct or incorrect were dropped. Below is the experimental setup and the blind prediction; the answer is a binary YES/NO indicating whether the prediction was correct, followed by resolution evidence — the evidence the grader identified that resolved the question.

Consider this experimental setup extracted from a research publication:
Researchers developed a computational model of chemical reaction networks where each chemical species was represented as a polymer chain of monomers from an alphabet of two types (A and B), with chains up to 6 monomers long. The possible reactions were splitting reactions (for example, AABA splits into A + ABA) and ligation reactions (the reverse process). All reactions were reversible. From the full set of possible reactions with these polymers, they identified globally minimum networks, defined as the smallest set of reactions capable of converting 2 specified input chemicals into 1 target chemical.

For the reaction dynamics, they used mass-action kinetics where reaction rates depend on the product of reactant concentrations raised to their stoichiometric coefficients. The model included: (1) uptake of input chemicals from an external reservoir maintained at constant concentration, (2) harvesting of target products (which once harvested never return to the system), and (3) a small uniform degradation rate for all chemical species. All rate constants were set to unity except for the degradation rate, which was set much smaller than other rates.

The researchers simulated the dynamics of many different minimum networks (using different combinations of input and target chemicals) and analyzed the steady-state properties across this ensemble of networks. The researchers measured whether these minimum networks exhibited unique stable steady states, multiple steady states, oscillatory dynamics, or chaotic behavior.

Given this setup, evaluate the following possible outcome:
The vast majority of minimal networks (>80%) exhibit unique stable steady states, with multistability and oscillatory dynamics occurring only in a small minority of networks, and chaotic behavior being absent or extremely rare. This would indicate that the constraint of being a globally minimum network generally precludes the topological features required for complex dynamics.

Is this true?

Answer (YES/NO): NO